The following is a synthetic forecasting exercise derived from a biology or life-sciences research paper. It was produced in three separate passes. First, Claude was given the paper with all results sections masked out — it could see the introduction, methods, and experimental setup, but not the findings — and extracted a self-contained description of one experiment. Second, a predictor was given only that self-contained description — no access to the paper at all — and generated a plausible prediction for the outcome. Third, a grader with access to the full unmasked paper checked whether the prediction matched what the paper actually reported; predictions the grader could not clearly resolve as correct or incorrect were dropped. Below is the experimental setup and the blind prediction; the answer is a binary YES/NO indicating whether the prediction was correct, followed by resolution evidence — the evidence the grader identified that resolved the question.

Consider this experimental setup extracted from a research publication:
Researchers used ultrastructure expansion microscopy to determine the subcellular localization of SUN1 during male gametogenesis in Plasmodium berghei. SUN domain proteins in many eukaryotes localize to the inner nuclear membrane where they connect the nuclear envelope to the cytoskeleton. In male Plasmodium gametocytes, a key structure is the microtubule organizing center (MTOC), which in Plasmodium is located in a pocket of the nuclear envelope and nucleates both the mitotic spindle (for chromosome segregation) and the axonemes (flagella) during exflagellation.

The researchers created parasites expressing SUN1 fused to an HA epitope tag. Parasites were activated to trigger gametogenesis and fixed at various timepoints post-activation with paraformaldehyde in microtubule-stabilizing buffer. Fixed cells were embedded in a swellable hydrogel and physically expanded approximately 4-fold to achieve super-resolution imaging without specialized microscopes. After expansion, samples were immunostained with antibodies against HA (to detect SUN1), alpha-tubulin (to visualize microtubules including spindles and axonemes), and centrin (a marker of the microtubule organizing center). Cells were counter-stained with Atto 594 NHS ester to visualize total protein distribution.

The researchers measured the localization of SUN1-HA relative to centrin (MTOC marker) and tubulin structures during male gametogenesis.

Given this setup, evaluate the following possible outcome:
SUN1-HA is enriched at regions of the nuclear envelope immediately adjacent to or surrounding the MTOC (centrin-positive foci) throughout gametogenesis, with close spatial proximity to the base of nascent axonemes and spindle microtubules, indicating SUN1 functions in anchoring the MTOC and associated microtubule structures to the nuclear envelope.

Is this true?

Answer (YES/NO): YES